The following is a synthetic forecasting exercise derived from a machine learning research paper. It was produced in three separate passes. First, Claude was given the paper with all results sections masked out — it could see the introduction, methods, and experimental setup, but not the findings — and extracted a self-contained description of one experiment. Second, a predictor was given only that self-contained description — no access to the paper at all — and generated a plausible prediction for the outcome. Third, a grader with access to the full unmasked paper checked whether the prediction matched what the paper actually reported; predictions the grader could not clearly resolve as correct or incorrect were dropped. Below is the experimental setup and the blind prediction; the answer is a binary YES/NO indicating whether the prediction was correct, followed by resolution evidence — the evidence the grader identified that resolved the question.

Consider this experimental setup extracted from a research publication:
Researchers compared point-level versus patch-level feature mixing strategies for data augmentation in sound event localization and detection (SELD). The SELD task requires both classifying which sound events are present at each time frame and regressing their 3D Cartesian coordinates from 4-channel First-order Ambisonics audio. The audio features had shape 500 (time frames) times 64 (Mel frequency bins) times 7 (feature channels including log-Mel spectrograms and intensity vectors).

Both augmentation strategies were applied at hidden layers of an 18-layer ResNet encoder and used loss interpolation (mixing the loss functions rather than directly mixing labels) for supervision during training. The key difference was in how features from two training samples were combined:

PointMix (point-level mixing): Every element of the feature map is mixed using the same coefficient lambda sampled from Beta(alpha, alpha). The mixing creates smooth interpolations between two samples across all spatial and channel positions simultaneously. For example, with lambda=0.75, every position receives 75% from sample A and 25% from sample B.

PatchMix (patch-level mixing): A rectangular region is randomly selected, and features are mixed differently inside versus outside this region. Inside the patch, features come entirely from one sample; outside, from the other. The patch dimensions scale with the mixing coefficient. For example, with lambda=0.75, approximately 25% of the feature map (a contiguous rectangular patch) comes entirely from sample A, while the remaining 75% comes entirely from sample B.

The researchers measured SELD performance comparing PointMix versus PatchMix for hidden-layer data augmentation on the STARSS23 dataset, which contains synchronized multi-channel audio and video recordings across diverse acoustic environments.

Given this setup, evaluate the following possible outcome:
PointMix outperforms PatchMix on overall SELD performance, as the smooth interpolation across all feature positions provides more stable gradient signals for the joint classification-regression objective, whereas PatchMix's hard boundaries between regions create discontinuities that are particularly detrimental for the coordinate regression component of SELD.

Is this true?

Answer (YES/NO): NO